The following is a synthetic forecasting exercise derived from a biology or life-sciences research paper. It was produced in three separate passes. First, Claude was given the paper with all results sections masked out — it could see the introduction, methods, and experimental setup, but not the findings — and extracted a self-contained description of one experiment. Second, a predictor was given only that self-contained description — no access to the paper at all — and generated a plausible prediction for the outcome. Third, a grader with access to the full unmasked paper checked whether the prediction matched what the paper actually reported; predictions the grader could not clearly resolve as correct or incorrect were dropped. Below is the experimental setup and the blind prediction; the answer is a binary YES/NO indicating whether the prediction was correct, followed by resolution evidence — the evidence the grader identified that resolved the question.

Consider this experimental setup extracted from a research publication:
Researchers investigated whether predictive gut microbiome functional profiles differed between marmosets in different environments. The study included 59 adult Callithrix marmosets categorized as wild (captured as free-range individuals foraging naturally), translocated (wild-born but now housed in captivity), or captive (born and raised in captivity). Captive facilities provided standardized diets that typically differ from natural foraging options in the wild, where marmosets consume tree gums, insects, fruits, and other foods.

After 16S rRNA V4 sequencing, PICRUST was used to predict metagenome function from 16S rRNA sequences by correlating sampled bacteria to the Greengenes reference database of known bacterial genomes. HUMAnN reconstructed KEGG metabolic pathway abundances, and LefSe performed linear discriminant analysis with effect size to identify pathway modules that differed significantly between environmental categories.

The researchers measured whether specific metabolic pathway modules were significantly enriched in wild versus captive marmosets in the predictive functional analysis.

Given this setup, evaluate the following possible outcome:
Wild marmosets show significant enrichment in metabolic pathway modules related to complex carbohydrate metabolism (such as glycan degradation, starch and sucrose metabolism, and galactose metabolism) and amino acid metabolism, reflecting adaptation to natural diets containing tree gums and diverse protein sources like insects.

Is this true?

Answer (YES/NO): NO